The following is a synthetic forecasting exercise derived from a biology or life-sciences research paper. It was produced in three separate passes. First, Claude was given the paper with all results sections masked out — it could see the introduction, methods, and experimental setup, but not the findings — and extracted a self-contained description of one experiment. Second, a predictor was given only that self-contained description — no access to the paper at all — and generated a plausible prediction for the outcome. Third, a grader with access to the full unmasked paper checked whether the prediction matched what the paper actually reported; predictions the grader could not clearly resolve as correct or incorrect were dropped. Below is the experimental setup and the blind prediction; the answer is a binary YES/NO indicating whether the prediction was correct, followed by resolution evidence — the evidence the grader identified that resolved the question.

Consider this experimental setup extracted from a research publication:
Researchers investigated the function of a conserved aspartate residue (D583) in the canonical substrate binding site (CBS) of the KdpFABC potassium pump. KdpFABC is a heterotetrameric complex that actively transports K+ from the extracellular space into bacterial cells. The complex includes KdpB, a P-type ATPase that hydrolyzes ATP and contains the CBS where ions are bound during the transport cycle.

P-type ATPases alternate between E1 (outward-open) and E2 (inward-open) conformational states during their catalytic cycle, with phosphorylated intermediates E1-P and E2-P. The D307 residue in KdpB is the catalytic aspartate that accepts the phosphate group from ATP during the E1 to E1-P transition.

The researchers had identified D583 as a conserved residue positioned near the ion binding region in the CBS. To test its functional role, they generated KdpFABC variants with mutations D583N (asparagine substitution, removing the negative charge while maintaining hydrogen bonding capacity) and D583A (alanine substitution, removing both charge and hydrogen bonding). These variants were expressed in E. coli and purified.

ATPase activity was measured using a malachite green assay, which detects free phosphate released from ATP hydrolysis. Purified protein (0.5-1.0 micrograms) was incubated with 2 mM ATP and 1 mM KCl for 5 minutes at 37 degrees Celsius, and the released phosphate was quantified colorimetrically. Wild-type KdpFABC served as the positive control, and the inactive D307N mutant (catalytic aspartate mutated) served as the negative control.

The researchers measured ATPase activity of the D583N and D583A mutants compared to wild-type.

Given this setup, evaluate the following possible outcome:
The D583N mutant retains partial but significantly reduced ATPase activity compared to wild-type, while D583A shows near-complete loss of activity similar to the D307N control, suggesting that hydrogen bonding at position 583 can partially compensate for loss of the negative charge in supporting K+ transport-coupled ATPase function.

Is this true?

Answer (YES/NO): NO